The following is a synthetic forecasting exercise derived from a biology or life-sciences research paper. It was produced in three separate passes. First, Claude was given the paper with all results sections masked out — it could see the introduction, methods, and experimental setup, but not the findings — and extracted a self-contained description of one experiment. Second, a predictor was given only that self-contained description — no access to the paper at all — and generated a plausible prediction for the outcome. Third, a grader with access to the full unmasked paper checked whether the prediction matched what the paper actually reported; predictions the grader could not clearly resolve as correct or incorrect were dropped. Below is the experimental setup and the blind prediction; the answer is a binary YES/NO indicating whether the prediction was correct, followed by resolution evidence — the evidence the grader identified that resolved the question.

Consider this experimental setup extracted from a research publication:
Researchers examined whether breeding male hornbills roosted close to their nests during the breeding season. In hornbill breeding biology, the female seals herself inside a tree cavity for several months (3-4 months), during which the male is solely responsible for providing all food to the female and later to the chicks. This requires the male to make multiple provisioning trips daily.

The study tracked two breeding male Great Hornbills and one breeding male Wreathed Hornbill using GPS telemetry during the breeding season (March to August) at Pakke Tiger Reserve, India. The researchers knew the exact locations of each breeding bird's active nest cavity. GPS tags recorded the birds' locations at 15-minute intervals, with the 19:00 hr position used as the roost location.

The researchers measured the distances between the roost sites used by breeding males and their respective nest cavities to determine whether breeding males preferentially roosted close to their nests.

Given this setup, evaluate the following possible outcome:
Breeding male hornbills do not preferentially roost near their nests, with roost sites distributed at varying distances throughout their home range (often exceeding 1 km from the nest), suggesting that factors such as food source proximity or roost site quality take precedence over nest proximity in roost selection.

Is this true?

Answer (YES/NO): YES